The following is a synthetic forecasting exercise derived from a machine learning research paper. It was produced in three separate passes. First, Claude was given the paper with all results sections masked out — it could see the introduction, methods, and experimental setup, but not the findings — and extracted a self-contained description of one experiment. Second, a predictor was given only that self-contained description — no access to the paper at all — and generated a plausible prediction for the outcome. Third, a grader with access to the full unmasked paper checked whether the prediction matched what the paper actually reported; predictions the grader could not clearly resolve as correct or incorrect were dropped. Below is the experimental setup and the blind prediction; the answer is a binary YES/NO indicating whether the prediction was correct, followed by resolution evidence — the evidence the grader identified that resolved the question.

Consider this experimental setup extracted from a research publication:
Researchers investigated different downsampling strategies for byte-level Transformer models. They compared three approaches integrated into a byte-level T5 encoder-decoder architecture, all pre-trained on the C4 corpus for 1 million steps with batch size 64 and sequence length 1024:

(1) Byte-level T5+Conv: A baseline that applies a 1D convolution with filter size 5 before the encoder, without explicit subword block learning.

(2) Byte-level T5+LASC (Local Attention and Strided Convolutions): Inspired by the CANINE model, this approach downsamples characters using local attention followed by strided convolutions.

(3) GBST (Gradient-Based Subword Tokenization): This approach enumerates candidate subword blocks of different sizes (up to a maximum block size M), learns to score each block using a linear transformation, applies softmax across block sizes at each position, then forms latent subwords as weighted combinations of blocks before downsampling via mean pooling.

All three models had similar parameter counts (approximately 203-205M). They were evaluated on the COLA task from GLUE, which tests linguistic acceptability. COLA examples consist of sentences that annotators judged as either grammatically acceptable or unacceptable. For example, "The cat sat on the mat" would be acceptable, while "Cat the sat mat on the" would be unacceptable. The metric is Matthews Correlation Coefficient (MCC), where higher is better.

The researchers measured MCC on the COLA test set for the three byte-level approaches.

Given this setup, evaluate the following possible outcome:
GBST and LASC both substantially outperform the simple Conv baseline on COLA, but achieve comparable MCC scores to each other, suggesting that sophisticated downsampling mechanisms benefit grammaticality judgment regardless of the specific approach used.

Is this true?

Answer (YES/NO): NO